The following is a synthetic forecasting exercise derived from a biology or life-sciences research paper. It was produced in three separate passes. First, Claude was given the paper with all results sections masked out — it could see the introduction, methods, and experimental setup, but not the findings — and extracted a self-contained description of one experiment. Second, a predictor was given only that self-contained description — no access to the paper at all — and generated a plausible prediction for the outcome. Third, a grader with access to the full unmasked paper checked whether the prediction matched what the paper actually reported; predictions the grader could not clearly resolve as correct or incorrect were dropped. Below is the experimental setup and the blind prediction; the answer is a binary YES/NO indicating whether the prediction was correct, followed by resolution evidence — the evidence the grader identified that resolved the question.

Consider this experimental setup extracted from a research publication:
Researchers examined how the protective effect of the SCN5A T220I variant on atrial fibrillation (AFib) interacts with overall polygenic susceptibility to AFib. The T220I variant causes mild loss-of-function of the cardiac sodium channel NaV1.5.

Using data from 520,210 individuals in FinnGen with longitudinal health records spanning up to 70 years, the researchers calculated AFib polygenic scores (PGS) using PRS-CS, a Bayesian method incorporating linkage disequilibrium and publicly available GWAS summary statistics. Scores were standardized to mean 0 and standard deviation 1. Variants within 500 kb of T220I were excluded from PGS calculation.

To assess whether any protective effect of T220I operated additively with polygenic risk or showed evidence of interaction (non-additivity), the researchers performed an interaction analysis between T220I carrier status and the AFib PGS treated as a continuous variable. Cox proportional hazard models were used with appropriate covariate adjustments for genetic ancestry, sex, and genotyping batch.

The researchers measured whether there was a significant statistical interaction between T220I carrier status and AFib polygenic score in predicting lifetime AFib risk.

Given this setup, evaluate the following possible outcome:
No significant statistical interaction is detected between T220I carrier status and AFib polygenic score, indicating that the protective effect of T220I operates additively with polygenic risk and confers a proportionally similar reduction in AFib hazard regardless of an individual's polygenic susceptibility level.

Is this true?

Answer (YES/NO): NO